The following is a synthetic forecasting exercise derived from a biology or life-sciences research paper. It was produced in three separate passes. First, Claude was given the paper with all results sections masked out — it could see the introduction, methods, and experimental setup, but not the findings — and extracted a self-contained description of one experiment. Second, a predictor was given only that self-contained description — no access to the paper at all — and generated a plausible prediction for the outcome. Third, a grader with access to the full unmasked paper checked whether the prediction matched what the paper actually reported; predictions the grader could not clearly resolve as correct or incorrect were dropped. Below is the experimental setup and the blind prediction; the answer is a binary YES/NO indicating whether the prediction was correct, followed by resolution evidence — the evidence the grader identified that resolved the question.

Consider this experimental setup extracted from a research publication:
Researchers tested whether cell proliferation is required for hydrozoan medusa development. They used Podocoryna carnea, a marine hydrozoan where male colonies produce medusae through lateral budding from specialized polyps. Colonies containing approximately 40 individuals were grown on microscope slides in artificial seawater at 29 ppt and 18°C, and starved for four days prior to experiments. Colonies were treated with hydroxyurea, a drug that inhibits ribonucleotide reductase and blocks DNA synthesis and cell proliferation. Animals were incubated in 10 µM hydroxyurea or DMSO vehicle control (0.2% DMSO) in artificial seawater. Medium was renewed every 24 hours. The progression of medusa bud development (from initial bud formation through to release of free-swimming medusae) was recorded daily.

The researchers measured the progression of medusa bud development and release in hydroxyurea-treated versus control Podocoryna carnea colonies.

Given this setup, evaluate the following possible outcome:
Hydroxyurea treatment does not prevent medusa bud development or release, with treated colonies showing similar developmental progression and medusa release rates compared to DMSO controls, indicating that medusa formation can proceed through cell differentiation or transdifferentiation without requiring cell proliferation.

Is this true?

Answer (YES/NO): NO